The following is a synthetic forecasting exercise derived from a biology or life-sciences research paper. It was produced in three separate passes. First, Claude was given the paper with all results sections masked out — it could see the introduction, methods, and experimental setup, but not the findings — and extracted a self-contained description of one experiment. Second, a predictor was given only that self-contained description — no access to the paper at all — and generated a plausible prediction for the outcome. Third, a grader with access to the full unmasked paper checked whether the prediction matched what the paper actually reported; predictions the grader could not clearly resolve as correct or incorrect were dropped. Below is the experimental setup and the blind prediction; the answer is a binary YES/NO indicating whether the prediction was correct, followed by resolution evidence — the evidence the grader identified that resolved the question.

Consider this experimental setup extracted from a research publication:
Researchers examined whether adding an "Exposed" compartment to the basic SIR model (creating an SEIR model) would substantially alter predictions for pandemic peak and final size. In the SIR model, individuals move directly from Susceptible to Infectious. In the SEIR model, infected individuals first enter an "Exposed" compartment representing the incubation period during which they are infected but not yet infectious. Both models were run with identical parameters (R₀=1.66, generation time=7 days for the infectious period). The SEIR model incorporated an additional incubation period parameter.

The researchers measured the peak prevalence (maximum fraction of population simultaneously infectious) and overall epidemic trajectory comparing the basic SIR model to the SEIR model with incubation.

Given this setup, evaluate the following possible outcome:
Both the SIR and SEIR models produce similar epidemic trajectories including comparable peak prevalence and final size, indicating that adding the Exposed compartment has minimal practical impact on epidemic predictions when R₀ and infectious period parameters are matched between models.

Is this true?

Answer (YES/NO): YES